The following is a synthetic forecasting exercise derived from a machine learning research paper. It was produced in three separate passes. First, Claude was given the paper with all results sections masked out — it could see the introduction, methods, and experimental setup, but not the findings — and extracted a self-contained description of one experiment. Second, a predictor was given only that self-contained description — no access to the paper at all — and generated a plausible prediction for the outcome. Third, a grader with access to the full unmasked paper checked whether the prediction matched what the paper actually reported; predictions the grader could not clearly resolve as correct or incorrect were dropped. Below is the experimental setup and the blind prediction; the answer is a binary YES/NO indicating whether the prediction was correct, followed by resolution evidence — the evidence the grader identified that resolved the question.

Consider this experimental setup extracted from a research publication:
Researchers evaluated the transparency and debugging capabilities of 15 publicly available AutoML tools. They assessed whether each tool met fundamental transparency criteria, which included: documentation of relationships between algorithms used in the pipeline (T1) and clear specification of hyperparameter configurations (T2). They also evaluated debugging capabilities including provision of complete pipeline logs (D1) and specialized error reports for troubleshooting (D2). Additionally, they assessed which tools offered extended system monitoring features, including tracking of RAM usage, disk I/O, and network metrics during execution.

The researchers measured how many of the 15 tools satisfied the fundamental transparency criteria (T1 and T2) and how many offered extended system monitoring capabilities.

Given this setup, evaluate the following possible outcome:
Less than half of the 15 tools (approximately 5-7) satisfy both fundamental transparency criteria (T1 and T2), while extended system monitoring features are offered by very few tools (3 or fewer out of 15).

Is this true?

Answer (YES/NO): YES